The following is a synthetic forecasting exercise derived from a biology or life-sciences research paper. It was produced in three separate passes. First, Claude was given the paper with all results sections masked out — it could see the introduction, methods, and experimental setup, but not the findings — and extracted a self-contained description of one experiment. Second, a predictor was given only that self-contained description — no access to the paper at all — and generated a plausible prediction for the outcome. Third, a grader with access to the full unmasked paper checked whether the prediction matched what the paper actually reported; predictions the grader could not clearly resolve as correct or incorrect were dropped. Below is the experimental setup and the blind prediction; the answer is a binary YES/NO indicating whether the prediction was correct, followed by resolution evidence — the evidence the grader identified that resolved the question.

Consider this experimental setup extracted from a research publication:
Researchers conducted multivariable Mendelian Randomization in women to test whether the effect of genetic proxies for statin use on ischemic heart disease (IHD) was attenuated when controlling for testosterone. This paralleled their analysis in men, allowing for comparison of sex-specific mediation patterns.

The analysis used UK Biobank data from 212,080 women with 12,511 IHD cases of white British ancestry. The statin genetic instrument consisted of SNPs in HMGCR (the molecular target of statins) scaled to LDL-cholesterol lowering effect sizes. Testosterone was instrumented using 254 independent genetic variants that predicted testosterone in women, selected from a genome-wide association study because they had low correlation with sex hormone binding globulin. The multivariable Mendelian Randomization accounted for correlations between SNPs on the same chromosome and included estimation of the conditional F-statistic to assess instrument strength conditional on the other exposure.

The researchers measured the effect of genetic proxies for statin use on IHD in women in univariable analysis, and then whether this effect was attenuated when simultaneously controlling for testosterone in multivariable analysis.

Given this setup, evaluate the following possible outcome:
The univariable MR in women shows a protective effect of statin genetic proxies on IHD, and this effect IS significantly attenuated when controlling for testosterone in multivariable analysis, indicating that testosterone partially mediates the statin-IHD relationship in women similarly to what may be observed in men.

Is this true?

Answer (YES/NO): NO